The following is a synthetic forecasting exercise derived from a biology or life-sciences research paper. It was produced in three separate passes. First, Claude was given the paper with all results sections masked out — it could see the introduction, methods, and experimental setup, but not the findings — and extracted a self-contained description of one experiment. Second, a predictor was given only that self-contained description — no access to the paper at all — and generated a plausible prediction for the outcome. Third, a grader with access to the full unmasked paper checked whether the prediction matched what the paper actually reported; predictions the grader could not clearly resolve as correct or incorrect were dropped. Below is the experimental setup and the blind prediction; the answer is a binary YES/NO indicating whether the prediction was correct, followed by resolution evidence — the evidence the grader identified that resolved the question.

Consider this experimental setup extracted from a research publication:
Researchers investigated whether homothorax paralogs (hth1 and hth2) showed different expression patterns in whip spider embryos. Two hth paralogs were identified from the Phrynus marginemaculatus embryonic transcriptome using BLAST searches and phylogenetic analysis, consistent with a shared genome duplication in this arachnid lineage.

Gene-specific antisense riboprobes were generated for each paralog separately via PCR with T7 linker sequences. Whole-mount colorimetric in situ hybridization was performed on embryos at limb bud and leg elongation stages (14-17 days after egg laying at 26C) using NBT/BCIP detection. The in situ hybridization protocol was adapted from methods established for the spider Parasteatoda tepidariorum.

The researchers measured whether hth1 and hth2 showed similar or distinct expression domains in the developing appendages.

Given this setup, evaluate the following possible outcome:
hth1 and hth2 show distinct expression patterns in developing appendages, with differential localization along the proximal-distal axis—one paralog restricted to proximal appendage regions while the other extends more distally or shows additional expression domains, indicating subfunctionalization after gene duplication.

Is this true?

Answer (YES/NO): YES